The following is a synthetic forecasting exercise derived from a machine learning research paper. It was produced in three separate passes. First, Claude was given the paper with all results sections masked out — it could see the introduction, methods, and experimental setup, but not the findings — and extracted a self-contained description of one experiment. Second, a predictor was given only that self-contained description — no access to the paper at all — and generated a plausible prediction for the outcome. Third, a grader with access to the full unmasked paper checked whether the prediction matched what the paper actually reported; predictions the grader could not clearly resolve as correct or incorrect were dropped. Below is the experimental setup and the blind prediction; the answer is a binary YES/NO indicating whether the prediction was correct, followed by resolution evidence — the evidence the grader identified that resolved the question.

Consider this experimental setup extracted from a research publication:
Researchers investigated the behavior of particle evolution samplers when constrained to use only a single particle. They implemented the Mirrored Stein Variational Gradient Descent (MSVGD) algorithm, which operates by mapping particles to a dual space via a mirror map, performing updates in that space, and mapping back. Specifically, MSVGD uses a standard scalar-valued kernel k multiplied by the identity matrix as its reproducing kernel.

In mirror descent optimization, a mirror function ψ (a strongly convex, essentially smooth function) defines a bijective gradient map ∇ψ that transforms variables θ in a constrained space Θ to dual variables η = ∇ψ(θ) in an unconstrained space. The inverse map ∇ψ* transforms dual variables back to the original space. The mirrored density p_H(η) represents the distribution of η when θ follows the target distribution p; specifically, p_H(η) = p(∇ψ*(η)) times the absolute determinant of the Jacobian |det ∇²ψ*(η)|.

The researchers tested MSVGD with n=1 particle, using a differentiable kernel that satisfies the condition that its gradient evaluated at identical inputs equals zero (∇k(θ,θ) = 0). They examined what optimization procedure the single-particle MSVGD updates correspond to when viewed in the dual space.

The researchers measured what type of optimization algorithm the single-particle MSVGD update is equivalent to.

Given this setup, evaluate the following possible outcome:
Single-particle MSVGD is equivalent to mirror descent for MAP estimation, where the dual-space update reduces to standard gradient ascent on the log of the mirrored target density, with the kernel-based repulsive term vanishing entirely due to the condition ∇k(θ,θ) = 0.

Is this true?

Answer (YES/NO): NO